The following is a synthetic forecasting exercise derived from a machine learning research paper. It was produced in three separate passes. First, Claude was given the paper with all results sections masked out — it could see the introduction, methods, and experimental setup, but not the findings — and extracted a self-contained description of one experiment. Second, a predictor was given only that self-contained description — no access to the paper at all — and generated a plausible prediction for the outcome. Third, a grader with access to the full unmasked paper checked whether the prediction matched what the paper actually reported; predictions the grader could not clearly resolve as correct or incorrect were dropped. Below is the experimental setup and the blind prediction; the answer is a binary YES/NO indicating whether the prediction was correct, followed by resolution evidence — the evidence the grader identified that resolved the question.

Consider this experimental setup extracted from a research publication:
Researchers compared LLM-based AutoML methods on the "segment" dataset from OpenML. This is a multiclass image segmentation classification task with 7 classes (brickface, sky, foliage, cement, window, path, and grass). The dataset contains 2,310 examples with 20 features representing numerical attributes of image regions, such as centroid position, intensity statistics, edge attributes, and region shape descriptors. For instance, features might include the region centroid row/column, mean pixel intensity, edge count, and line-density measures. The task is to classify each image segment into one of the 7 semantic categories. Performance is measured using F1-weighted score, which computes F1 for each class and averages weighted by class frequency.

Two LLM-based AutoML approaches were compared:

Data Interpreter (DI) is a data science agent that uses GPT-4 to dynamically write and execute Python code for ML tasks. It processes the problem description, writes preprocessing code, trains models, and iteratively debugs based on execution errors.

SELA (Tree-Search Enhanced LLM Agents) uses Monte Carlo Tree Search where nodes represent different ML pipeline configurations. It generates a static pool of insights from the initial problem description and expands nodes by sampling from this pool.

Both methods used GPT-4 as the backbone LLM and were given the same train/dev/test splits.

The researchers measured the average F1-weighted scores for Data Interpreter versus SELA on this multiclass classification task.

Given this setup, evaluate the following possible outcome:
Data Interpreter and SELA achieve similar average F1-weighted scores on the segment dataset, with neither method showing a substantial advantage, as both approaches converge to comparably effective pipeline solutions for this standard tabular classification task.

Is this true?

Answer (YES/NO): NO